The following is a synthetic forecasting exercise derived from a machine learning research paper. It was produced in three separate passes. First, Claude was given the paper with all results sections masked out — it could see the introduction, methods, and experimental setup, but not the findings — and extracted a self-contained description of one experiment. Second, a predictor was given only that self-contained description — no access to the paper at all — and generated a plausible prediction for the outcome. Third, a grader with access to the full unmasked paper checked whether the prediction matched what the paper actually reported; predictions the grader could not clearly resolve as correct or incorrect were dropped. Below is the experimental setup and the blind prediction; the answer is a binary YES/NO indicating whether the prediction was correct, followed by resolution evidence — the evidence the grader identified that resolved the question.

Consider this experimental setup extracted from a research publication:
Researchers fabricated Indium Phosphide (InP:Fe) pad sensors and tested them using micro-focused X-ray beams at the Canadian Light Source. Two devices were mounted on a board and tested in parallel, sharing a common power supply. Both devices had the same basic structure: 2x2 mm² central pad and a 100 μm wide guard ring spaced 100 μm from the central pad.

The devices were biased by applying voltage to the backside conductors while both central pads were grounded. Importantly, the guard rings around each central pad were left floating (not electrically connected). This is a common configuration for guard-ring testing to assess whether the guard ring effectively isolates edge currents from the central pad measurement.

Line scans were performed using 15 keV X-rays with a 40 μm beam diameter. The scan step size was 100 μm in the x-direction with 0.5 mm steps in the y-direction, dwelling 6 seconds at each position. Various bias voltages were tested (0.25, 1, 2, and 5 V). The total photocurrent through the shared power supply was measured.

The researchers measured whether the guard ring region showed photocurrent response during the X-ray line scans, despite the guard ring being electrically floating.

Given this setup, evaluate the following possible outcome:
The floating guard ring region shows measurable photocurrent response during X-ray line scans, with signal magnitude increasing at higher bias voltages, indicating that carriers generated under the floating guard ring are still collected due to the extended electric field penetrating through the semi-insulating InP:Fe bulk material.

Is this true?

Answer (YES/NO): YES